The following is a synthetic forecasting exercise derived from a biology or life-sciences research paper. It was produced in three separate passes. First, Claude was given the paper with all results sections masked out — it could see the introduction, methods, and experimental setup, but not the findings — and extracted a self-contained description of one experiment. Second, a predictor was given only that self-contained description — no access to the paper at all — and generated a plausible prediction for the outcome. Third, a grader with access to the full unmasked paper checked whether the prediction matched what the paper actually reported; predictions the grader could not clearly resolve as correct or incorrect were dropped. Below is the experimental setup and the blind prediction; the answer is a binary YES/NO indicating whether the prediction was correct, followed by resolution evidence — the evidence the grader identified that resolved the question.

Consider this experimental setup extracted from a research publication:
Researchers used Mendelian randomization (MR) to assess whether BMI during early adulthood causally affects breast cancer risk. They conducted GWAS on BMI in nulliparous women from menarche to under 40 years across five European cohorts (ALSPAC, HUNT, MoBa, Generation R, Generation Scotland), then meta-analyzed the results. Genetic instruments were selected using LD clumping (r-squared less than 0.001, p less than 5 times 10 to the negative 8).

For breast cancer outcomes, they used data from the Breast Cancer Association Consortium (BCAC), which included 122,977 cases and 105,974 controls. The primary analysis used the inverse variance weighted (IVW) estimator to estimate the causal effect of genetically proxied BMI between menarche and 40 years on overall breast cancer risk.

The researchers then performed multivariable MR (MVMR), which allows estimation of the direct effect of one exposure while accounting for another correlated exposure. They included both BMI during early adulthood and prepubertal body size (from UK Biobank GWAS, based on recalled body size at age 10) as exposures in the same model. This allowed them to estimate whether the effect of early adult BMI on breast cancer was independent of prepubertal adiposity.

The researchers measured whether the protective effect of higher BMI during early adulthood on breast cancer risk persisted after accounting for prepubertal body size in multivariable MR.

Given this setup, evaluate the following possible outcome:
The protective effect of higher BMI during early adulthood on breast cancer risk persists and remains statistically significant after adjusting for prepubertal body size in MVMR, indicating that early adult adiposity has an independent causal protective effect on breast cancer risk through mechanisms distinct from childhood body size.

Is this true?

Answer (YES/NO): NO